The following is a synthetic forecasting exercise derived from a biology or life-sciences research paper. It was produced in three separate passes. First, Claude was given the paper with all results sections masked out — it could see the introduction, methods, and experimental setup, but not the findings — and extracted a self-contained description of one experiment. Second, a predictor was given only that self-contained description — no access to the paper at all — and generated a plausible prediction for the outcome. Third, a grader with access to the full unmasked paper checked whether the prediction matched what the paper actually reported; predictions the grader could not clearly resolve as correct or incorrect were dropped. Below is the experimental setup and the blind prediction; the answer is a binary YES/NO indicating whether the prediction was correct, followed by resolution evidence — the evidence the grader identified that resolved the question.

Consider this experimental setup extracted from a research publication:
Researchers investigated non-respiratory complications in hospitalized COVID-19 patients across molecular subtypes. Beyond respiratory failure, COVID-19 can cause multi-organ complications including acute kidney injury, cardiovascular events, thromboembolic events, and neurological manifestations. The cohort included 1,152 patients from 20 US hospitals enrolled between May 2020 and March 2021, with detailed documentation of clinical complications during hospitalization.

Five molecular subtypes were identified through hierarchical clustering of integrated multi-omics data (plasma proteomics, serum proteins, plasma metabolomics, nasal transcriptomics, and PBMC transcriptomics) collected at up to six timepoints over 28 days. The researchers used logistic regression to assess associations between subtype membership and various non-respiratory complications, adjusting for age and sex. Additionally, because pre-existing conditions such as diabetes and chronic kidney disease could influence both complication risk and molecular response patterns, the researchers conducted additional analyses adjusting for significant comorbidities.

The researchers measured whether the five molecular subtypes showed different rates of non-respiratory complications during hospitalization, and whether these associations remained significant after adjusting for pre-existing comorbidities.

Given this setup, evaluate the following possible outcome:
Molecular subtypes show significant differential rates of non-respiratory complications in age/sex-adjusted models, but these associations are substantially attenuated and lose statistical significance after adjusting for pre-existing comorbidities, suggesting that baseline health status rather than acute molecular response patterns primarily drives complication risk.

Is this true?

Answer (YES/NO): NO